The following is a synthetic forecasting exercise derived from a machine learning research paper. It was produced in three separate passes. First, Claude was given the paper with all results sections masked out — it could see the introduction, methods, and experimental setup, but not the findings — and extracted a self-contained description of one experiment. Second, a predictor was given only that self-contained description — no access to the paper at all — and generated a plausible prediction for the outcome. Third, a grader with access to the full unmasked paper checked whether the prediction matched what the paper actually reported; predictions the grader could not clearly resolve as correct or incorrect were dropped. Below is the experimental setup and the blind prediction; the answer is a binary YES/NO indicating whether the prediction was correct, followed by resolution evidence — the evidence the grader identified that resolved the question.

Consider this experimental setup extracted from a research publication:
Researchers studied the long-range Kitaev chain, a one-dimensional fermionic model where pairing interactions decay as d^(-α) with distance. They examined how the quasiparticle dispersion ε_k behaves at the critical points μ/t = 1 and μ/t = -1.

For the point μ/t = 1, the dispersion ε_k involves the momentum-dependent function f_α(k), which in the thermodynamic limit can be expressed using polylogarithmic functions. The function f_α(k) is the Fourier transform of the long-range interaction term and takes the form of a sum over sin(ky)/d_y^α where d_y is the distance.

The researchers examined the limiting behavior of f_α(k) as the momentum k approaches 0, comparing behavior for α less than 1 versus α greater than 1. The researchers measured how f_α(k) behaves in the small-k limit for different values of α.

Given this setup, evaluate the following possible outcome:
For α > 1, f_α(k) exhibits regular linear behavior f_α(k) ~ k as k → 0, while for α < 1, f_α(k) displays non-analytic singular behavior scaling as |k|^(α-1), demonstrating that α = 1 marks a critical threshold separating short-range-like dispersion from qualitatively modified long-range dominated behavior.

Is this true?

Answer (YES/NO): YES